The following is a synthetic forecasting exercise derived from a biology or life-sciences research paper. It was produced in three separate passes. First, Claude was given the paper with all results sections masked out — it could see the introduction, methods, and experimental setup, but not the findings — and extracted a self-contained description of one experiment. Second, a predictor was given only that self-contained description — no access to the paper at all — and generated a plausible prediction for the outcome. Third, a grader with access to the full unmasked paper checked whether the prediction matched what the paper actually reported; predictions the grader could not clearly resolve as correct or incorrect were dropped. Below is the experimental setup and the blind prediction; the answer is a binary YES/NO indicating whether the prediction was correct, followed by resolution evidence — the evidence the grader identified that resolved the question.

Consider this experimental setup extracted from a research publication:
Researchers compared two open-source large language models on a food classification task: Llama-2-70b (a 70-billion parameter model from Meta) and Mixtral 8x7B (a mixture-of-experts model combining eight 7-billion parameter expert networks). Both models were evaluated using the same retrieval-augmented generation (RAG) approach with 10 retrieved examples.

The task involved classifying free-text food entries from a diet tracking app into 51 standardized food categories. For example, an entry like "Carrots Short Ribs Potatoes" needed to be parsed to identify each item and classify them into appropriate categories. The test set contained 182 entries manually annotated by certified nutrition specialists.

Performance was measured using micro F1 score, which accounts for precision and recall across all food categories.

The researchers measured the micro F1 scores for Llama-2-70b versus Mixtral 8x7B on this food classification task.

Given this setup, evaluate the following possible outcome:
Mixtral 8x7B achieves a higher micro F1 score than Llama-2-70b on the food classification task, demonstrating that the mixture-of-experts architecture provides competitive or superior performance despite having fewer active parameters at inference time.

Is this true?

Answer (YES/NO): YES